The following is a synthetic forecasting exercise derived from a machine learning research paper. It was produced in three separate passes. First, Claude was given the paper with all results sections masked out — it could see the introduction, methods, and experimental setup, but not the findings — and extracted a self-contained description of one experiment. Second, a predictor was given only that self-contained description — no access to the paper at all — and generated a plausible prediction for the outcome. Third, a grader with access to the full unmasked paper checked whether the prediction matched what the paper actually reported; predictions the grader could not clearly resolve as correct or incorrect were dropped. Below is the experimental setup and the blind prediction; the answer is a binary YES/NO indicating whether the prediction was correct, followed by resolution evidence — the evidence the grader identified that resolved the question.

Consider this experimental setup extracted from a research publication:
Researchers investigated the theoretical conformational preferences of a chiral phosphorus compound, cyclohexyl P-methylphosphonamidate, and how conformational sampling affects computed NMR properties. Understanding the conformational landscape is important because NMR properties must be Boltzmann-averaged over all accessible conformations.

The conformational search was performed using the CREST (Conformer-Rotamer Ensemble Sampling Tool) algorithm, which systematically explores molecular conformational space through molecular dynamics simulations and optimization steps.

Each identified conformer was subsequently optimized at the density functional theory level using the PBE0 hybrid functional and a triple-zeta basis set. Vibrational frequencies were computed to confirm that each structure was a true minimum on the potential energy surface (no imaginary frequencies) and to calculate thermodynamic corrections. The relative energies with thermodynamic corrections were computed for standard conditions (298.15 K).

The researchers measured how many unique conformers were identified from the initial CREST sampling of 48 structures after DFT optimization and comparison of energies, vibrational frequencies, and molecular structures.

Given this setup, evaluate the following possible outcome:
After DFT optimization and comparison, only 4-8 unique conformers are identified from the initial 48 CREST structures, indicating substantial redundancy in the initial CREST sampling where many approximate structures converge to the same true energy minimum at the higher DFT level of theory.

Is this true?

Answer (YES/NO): NO